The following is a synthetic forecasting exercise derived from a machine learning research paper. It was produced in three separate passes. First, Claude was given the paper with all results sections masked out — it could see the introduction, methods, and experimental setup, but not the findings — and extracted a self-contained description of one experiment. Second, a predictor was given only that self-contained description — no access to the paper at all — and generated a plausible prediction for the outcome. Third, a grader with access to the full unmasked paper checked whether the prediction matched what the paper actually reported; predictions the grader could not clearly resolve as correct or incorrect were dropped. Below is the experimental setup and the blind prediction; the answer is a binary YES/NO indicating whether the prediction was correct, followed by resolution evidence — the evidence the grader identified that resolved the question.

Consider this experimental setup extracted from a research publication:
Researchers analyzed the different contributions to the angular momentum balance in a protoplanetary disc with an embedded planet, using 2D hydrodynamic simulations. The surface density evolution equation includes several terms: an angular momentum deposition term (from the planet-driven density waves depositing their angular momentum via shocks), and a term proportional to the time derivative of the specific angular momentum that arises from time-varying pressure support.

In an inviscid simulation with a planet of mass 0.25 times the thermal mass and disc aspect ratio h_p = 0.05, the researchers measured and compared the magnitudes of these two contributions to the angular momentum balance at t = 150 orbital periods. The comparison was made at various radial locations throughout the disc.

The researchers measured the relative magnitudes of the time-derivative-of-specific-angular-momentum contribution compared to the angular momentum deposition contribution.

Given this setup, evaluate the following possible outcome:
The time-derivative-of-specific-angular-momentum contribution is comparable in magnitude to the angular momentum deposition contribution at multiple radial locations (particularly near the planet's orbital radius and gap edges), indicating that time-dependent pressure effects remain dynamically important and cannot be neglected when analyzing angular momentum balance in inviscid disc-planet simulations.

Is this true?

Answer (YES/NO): YES